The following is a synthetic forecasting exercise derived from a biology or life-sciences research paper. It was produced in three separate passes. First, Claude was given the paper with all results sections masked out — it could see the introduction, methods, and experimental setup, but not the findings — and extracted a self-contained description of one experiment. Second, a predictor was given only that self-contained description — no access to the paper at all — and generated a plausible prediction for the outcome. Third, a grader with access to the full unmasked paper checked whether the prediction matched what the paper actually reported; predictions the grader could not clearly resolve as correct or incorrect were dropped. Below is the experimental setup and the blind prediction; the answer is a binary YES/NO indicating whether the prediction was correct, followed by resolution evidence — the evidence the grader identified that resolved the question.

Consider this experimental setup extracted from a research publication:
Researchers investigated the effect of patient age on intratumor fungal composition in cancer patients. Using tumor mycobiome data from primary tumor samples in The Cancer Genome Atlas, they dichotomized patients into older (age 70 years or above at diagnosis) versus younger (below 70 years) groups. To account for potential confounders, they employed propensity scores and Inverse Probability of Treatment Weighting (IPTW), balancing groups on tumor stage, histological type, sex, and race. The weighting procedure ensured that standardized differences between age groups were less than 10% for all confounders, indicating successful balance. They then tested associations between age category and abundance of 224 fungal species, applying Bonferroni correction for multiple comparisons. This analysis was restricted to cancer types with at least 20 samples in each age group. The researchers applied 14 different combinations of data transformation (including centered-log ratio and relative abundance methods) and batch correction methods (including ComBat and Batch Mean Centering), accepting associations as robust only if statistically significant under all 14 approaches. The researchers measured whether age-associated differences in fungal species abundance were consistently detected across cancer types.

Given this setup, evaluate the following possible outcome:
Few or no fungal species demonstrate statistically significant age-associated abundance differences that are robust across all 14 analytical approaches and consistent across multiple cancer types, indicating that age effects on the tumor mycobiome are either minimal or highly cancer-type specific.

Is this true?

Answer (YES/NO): YES